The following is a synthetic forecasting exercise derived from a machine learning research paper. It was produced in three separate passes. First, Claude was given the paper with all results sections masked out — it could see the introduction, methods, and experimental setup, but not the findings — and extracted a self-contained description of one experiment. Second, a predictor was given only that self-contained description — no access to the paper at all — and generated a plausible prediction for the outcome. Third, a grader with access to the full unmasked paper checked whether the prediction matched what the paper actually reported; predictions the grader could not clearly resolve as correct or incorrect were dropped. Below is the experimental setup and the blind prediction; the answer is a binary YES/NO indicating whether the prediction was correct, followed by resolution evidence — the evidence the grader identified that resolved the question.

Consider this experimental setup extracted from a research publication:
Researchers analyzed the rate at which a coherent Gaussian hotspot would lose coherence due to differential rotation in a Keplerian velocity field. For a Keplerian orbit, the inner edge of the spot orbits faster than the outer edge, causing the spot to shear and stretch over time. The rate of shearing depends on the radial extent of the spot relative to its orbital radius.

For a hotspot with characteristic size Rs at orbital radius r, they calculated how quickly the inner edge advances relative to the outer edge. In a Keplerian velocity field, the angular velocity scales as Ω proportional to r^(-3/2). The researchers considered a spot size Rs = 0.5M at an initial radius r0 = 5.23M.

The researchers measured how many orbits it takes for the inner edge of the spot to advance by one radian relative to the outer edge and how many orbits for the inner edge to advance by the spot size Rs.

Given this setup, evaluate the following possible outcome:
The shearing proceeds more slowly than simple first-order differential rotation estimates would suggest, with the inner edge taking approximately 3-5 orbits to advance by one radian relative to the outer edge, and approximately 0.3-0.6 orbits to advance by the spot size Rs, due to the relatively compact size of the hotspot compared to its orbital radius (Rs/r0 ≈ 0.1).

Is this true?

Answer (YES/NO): NO